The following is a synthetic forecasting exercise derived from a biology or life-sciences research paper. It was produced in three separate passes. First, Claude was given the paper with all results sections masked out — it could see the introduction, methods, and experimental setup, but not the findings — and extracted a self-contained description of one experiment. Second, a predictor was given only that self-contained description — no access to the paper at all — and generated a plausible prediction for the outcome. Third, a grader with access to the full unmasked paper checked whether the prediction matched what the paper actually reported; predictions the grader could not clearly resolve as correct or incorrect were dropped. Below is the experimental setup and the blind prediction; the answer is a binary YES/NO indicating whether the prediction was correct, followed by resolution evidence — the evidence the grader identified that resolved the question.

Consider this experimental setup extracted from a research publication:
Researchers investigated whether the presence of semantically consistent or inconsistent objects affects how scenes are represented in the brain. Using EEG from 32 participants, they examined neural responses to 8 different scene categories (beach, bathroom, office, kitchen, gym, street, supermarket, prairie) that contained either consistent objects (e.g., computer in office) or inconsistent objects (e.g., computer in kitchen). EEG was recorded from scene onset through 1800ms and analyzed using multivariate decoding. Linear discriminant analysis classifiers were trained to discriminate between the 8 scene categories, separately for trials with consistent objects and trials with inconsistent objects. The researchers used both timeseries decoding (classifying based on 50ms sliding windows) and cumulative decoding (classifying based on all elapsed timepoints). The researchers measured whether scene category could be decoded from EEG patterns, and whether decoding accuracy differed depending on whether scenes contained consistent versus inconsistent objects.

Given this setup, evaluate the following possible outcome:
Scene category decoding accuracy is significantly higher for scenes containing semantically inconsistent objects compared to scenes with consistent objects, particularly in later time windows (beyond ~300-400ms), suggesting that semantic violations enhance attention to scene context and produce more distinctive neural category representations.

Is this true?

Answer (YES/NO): NO